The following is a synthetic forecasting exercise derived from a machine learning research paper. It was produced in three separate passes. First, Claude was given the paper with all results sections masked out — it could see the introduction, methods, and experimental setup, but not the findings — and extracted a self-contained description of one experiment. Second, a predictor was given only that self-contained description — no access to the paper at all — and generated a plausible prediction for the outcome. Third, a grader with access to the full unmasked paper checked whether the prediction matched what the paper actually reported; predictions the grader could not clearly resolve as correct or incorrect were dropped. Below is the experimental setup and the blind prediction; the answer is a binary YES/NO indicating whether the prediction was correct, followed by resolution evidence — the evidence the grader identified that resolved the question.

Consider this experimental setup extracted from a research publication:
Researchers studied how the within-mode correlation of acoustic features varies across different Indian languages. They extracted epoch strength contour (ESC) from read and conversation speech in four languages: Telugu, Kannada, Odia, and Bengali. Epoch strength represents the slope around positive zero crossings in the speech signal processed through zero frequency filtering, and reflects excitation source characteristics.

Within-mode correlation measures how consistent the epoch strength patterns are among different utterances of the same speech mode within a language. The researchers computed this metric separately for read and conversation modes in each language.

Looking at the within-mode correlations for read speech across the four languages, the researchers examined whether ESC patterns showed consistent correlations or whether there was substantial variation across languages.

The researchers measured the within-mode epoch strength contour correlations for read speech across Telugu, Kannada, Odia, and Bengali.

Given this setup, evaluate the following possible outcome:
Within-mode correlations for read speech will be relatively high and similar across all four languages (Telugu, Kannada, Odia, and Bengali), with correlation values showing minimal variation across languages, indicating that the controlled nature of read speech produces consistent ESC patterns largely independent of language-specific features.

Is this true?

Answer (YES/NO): YES